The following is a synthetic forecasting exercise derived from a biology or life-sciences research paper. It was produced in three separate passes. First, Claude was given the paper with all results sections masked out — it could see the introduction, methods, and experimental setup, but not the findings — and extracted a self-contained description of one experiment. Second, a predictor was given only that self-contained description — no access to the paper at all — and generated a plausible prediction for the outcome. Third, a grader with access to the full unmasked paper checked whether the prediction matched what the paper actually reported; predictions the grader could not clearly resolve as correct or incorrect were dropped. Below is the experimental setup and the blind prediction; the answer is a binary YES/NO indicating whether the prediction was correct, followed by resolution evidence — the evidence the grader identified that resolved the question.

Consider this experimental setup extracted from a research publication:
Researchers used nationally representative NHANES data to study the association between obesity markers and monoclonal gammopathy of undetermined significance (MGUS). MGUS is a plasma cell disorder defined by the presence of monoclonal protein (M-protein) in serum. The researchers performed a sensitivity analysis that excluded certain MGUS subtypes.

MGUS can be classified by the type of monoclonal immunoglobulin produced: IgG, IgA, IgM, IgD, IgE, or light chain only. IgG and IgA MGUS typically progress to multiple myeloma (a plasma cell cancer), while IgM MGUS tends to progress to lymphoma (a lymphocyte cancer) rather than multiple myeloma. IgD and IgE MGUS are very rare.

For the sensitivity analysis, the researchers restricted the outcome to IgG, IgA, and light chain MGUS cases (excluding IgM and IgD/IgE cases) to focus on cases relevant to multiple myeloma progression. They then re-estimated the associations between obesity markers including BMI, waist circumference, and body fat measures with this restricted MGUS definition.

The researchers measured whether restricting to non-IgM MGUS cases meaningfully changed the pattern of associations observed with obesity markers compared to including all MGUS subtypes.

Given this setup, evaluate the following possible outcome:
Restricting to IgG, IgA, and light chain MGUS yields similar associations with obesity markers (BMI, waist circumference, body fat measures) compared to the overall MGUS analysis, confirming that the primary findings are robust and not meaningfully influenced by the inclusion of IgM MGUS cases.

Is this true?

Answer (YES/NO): NO